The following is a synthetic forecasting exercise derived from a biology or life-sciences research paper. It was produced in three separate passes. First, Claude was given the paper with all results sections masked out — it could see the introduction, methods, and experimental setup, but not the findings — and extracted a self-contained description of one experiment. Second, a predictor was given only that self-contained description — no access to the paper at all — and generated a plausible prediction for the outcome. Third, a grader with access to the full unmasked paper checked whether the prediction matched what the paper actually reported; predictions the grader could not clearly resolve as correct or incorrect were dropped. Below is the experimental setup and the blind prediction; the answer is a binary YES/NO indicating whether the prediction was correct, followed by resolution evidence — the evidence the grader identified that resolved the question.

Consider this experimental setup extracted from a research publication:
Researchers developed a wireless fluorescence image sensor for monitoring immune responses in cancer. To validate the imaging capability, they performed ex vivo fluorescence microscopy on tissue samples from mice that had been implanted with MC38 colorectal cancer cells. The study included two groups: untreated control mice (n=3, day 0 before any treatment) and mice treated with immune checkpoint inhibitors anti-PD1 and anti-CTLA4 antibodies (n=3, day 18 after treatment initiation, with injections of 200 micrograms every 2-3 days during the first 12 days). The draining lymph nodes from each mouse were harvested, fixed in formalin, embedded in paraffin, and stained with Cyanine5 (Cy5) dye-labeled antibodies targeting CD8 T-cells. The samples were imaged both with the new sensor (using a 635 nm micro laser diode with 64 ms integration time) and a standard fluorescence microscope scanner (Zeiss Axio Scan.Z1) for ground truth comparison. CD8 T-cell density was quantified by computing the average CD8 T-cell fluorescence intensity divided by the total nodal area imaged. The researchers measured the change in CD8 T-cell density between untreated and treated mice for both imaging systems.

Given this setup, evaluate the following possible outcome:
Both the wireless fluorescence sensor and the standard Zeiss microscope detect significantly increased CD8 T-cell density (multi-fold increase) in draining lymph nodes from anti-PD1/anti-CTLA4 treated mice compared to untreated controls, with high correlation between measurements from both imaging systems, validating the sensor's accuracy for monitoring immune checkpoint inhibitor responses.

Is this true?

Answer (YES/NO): NO